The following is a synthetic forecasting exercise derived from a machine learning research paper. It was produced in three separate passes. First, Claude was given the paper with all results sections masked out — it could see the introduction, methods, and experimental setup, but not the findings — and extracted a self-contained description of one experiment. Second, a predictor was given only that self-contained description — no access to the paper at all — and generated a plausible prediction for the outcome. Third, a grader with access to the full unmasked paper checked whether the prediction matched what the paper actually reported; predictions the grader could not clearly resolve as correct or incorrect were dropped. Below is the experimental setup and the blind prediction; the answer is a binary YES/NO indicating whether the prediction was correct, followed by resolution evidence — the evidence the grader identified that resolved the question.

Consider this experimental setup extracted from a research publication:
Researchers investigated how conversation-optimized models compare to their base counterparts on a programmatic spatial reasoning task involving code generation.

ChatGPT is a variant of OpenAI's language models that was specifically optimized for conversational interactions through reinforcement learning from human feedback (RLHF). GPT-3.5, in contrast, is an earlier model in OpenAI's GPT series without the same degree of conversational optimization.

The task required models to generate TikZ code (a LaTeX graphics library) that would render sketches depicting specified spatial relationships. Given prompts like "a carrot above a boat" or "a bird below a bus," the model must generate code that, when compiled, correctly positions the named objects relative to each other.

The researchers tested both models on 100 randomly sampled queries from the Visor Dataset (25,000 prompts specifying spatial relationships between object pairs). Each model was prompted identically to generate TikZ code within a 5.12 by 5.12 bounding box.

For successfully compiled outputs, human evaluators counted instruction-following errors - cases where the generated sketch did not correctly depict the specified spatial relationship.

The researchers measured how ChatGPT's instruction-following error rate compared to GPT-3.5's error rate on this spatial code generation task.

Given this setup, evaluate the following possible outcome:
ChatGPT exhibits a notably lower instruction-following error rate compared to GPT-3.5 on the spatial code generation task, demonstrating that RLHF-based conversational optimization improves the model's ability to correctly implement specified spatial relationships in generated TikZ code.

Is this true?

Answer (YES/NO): NO